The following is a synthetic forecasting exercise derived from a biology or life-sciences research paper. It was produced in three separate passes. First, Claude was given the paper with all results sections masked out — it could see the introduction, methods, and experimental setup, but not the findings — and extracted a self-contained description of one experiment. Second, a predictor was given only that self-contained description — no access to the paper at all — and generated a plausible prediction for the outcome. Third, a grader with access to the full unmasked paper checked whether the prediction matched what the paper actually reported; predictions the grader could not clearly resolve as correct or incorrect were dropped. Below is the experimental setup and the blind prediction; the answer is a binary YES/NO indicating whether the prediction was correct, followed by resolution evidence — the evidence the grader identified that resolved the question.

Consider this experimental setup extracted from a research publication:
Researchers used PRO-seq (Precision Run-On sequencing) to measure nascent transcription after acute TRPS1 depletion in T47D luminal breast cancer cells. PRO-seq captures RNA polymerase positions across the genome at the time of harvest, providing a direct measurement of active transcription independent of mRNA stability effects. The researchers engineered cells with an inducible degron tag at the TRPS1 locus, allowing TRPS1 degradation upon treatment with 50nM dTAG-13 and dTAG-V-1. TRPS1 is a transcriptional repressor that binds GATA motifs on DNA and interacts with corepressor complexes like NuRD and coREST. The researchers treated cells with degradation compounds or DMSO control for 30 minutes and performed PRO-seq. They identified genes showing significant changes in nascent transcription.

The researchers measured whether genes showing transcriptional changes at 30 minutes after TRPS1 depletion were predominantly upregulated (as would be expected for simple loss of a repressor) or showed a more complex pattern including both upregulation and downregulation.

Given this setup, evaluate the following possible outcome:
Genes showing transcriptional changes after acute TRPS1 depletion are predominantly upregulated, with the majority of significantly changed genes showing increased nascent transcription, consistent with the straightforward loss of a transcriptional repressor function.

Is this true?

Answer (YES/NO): NO